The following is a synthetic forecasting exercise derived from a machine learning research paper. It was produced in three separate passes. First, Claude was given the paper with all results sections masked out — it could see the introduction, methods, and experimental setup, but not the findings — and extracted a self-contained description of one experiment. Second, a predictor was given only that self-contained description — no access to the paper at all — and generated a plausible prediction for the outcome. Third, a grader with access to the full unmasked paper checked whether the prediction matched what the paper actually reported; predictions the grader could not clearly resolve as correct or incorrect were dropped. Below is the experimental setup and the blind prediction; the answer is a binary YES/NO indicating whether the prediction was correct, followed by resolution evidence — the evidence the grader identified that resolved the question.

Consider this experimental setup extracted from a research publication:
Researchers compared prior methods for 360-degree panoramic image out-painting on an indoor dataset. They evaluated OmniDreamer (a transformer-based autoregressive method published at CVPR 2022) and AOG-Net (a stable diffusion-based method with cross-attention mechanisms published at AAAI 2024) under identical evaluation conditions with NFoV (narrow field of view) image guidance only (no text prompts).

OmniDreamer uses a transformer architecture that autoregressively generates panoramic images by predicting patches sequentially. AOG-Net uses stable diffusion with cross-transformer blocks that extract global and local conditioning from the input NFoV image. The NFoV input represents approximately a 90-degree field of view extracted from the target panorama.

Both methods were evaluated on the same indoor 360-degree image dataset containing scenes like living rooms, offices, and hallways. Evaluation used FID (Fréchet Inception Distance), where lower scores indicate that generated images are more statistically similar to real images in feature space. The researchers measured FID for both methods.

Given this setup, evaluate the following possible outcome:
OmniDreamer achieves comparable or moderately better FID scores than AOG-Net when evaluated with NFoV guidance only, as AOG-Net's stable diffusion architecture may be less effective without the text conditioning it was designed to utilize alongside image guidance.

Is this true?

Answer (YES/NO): NO